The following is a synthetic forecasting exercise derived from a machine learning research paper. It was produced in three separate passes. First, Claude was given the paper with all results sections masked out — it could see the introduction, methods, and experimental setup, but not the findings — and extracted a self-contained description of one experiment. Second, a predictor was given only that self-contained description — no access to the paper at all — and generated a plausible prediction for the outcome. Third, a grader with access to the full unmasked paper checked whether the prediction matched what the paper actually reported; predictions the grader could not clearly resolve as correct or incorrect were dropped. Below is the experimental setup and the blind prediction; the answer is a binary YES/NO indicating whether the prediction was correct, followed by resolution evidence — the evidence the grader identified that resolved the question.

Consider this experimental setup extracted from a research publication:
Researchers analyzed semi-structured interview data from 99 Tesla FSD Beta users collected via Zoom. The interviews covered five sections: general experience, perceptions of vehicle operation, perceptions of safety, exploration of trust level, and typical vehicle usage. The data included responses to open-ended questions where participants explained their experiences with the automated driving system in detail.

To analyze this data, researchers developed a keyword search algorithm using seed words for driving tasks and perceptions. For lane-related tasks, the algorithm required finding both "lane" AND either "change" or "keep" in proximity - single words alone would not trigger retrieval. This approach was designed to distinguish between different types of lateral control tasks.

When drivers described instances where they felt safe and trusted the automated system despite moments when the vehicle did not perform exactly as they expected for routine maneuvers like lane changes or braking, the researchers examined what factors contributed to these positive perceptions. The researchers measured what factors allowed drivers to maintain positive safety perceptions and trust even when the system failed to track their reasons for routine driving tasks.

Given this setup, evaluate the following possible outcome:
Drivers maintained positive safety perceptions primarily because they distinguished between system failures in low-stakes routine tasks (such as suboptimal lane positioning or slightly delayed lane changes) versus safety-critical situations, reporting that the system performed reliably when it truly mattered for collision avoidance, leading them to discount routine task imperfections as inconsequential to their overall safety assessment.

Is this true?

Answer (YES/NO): NO